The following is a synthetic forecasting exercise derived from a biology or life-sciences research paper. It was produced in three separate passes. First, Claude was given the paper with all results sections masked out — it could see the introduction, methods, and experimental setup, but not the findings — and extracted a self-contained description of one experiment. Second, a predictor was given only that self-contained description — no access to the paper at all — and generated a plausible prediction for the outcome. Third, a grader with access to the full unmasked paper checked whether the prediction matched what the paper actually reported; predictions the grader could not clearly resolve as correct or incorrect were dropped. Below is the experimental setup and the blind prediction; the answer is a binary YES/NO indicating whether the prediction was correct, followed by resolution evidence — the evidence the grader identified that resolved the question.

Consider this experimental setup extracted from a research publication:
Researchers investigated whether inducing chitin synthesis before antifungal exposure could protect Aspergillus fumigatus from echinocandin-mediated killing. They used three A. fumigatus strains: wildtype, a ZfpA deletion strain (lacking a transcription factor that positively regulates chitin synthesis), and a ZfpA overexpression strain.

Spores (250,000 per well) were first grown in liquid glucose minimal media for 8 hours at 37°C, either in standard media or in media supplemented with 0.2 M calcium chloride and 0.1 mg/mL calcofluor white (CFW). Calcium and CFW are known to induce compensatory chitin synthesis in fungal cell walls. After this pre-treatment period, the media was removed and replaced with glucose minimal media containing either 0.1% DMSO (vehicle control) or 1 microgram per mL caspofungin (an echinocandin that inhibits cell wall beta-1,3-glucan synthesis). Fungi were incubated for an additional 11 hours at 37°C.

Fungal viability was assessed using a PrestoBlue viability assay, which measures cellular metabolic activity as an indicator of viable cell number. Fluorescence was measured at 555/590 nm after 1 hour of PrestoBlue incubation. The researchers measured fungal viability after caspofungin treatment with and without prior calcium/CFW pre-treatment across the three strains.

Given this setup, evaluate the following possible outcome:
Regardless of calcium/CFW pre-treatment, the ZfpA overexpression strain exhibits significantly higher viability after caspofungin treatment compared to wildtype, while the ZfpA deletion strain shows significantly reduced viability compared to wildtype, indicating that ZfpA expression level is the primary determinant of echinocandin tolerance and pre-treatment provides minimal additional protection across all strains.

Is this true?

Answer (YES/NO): NO